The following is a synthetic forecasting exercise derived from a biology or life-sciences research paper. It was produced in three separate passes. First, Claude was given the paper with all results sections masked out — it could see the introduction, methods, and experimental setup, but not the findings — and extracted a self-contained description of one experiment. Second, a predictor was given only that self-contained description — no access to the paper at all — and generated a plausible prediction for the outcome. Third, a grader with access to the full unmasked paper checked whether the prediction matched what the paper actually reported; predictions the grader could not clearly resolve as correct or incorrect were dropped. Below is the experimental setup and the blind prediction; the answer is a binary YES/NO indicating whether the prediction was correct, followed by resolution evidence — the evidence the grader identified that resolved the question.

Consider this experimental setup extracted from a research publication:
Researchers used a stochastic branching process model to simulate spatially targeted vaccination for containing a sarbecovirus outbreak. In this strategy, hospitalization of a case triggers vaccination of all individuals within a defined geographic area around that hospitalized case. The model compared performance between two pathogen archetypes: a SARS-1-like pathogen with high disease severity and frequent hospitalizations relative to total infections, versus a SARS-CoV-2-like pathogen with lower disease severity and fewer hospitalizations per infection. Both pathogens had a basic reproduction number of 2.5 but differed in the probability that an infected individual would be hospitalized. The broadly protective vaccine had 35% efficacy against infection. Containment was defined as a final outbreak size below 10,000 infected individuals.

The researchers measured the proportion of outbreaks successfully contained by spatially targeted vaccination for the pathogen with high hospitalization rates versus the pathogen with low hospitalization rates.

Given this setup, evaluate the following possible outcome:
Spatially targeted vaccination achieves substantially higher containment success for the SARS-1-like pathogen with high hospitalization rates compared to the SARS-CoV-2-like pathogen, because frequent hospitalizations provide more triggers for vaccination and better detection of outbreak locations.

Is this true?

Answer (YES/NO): NO